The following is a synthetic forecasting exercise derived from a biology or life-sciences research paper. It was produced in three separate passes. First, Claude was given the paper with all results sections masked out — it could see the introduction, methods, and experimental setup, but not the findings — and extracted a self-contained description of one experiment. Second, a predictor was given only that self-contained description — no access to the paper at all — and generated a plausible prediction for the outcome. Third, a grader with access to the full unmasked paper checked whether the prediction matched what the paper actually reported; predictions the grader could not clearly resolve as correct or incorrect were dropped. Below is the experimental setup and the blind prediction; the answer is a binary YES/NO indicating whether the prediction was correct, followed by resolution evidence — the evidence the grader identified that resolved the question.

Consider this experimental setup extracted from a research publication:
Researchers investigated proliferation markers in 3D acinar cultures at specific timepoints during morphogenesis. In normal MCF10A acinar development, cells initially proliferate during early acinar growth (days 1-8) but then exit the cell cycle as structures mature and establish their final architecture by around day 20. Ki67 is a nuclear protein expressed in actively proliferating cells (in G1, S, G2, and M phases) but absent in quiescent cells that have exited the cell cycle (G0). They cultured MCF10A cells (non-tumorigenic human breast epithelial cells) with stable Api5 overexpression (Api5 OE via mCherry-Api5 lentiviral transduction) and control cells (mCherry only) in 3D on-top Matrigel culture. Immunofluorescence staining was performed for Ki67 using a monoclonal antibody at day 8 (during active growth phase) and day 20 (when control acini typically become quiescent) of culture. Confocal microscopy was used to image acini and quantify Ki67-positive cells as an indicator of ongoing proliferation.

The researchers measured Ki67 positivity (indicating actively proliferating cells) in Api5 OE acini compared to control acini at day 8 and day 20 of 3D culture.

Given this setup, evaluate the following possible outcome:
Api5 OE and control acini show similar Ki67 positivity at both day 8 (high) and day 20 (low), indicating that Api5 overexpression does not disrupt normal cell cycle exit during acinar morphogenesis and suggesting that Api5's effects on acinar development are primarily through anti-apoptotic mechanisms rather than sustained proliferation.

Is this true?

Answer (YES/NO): NO